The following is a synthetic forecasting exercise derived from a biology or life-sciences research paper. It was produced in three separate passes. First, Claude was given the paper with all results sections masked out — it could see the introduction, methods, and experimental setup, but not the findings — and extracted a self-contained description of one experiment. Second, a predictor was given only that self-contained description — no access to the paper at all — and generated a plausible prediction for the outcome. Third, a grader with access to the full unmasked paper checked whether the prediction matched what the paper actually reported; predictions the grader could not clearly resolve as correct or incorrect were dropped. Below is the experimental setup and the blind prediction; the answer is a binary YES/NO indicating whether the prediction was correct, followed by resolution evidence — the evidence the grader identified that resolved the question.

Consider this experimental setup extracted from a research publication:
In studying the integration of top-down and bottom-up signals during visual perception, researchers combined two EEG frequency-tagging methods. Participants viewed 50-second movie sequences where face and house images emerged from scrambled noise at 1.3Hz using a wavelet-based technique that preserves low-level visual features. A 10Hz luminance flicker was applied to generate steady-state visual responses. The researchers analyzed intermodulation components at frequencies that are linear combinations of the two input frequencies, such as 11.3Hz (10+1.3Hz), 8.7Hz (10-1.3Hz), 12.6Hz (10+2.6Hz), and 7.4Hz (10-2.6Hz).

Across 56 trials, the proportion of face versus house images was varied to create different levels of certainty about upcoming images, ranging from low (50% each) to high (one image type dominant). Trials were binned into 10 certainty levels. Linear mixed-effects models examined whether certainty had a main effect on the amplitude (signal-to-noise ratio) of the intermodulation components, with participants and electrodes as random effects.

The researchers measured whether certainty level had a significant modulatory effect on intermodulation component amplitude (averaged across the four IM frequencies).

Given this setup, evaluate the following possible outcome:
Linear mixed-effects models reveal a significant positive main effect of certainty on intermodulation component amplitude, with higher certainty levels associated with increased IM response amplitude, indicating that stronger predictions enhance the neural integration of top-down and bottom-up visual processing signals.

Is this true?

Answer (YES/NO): YES